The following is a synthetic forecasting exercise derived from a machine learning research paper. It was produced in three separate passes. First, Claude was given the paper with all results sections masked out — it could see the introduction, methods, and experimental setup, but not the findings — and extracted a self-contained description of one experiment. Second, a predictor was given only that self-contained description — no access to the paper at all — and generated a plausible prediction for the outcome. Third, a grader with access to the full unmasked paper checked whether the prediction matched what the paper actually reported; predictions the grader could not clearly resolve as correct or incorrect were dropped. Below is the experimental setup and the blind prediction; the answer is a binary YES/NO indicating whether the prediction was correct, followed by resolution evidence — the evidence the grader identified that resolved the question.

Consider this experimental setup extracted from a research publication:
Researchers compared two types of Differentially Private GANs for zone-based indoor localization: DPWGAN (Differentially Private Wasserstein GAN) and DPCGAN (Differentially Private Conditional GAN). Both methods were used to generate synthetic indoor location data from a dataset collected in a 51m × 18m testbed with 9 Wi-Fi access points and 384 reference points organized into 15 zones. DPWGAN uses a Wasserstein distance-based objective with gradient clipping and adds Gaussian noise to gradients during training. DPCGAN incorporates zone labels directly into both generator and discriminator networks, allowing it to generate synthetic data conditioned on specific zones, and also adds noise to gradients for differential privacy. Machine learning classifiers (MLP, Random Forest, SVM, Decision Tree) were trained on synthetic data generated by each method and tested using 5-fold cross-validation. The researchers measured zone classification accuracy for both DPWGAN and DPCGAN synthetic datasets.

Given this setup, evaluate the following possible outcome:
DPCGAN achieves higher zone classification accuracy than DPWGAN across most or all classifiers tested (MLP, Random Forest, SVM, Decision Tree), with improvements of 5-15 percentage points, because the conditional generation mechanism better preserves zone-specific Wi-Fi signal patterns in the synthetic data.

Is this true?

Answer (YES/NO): NO